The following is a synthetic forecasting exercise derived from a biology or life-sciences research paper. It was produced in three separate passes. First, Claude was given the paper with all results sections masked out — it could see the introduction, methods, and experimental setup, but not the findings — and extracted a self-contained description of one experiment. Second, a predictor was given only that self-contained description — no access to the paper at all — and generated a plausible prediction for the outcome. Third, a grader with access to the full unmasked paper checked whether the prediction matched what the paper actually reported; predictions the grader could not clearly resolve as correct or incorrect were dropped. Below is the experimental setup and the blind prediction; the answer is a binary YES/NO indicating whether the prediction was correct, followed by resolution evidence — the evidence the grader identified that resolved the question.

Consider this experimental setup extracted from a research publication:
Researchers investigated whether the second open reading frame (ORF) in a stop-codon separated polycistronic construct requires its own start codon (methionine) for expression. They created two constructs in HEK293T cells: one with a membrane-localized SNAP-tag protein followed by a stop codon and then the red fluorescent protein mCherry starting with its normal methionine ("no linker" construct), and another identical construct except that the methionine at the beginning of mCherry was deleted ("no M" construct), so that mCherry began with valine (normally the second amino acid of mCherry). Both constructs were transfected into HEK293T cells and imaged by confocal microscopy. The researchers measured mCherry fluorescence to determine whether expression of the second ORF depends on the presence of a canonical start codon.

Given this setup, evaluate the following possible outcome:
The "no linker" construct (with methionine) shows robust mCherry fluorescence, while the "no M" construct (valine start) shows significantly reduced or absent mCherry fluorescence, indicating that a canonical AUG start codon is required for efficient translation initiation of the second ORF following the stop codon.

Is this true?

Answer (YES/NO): YES